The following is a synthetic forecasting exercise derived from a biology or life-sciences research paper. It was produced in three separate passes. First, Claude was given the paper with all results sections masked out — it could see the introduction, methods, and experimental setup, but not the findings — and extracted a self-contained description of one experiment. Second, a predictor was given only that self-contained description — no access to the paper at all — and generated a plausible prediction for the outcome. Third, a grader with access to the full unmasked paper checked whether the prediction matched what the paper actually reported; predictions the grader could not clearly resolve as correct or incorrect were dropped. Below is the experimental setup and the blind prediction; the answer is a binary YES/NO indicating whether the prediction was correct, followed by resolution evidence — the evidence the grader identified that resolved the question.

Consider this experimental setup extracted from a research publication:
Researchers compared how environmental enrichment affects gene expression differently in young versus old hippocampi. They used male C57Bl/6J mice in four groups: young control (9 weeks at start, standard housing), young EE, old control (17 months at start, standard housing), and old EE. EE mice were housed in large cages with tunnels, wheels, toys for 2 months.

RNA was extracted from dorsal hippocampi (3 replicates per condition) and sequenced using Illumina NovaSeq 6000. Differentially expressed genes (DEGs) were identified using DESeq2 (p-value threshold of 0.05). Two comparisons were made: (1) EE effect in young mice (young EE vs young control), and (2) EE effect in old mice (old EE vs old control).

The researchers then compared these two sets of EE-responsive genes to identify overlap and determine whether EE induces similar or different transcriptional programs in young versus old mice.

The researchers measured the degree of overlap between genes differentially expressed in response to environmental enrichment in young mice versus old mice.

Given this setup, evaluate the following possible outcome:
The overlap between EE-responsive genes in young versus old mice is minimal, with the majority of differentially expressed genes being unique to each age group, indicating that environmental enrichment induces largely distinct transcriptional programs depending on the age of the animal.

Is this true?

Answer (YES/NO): YES